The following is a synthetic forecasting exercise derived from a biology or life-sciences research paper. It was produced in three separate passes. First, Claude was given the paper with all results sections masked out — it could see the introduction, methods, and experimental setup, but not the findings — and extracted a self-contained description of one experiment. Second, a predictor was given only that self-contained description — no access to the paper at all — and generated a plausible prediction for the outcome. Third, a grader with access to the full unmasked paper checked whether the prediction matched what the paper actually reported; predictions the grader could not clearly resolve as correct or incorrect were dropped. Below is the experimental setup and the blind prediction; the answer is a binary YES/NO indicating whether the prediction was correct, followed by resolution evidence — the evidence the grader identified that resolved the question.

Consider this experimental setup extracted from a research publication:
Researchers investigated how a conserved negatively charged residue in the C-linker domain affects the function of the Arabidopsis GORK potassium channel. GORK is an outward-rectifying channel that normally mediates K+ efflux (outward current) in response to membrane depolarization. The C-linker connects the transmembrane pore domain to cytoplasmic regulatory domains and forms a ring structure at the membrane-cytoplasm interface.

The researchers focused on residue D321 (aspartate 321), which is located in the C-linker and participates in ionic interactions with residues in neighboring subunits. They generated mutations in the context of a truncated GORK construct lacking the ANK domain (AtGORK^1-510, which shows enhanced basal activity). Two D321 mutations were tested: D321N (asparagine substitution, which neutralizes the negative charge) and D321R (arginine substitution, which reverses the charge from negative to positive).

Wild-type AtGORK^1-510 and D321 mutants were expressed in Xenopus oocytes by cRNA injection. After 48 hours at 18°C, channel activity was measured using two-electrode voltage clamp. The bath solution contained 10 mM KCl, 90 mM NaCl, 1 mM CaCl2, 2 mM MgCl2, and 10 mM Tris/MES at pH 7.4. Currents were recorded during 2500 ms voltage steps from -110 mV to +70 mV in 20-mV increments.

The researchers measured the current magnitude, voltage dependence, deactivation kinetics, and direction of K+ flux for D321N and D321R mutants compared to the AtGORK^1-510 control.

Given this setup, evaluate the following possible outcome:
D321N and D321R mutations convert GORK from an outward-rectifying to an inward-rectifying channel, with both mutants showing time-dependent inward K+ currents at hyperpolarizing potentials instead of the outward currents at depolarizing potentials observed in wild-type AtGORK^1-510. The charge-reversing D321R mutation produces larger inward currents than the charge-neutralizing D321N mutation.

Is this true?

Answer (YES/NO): NO